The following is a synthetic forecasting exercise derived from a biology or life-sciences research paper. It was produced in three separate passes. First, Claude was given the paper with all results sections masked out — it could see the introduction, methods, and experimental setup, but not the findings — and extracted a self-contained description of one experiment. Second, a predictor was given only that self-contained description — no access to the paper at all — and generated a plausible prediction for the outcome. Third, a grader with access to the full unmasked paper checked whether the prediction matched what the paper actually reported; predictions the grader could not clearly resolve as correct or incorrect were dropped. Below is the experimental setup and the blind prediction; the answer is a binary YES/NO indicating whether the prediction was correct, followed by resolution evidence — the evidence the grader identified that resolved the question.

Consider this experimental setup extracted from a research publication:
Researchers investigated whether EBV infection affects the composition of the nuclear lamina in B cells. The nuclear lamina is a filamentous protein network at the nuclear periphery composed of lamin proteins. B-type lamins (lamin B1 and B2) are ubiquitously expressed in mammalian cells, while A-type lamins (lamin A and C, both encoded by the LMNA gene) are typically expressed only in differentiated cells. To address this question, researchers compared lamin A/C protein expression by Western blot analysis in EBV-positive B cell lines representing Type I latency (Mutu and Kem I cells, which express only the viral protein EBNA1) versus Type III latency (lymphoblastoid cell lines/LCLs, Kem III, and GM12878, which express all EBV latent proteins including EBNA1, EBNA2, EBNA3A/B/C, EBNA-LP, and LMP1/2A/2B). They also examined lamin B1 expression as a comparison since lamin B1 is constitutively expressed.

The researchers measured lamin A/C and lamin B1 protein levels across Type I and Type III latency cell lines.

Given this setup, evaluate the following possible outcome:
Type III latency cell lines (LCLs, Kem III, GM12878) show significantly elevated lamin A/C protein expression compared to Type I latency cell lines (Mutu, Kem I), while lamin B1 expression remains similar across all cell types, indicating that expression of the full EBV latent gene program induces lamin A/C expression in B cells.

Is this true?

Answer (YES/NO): YES